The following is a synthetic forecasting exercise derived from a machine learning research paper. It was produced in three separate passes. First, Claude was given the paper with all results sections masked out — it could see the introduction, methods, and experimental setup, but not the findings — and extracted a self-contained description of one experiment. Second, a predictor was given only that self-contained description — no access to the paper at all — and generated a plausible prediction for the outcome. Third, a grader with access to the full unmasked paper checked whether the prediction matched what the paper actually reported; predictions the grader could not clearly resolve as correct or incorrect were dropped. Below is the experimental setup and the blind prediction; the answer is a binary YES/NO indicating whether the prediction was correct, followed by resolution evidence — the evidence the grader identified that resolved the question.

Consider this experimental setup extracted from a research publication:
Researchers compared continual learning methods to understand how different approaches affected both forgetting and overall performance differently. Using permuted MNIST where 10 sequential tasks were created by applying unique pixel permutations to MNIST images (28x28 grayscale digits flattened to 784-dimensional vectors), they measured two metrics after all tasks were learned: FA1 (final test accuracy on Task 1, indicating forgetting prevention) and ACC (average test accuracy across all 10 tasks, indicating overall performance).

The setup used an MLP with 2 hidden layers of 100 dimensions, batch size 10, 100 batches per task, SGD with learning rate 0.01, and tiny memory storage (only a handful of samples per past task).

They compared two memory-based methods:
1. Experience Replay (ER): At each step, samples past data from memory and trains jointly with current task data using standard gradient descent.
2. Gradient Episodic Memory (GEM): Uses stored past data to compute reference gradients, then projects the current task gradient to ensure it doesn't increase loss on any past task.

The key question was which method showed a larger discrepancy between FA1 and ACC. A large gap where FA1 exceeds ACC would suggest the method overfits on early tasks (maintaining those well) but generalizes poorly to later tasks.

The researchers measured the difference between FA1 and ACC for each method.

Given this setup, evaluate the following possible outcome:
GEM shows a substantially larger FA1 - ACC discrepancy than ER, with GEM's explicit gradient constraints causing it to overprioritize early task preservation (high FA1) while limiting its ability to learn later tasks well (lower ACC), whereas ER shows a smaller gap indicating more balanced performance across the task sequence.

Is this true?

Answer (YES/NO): NO